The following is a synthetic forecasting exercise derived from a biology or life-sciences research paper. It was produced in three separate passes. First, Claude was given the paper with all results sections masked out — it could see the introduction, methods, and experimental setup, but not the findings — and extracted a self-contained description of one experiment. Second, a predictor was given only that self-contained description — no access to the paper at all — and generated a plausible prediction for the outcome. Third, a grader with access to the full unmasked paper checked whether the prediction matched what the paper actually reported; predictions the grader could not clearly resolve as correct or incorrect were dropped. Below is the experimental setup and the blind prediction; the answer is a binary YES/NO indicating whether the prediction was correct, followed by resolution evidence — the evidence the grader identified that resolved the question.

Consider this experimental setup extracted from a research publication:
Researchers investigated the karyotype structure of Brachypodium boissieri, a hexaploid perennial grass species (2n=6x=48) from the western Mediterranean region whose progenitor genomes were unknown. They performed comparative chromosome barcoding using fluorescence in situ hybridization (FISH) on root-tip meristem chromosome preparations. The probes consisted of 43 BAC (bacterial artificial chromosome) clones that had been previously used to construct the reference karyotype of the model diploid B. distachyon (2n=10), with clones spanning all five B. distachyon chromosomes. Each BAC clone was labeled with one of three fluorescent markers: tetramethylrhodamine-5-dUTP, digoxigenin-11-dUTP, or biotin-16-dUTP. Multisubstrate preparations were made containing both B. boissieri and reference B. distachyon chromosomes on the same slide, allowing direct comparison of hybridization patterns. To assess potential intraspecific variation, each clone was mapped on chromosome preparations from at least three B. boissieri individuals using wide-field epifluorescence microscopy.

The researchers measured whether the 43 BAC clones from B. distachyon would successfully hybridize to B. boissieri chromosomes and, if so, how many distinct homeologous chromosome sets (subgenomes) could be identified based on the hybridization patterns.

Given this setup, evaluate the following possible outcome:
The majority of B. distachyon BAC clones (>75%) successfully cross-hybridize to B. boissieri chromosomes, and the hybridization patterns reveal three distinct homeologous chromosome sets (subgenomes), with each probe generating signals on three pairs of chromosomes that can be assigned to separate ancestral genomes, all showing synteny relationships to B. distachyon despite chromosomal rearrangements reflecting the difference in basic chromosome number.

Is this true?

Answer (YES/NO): NO